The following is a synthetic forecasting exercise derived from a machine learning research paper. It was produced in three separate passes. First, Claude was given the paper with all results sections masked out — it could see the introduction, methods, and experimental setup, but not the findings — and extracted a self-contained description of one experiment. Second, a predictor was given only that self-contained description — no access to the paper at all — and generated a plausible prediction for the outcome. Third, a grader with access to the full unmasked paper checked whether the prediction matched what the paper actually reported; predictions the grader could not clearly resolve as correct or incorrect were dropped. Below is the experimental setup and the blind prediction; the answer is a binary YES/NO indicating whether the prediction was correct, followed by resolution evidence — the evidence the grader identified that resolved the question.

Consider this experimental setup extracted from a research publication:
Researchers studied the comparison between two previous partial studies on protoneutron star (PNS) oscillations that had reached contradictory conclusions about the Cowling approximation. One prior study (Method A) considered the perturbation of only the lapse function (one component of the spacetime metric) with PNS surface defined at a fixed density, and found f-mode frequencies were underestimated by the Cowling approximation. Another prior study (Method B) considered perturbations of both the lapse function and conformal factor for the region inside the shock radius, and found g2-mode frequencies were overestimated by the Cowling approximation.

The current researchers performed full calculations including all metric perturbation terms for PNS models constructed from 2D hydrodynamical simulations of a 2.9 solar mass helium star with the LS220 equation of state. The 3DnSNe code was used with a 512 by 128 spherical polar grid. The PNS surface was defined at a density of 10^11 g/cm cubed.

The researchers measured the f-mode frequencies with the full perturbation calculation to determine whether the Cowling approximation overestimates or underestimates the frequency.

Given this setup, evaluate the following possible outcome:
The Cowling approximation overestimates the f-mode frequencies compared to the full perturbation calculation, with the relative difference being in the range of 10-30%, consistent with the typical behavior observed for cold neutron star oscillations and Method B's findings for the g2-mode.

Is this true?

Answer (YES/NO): NO